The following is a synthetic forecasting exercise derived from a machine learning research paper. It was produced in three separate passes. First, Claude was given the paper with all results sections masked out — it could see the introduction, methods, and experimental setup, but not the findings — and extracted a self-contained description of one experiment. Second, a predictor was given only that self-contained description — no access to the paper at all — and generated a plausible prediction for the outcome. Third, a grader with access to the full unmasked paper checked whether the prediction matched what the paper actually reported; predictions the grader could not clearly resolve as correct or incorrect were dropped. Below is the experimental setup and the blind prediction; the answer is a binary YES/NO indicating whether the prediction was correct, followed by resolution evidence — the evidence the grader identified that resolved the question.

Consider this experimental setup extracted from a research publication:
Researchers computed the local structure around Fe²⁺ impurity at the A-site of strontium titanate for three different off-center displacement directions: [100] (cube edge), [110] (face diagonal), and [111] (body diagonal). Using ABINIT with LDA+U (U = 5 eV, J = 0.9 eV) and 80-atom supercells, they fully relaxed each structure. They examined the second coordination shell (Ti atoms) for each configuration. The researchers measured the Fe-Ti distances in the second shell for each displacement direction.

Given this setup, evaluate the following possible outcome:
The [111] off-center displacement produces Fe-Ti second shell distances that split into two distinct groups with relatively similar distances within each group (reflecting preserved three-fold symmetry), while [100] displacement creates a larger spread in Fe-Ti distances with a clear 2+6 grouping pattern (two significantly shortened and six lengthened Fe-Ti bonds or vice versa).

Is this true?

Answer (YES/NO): NO